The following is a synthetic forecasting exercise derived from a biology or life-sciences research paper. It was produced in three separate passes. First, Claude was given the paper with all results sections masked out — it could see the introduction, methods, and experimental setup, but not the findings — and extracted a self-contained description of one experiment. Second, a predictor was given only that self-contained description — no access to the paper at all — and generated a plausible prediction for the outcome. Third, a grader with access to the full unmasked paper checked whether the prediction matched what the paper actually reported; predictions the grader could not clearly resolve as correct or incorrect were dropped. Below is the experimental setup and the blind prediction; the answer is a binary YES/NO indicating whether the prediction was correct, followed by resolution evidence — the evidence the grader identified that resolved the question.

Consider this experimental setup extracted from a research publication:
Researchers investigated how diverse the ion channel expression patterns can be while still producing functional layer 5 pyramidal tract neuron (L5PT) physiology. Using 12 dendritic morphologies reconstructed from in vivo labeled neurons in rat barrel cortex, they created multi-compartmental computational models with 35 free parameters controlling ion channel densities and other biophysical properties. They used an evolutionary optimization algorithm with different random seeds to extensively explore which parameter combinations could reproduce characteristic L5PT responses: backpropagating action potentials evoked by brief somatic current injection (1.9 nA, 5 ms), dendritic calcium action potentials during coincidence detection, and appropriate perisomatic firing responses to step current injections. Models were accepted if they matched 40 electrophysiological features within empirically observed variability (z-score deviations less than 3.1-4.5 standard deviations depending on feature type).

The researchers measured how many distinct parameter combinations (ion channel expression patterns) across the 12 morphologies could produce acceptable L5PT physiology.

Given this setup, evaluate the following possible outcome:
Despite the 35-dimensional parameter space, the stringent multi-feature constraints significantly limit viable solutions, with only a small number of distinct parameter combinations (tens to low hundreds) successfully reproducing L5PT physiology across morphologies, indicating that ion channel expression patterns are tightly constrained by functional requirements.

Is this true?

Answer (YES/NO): NO